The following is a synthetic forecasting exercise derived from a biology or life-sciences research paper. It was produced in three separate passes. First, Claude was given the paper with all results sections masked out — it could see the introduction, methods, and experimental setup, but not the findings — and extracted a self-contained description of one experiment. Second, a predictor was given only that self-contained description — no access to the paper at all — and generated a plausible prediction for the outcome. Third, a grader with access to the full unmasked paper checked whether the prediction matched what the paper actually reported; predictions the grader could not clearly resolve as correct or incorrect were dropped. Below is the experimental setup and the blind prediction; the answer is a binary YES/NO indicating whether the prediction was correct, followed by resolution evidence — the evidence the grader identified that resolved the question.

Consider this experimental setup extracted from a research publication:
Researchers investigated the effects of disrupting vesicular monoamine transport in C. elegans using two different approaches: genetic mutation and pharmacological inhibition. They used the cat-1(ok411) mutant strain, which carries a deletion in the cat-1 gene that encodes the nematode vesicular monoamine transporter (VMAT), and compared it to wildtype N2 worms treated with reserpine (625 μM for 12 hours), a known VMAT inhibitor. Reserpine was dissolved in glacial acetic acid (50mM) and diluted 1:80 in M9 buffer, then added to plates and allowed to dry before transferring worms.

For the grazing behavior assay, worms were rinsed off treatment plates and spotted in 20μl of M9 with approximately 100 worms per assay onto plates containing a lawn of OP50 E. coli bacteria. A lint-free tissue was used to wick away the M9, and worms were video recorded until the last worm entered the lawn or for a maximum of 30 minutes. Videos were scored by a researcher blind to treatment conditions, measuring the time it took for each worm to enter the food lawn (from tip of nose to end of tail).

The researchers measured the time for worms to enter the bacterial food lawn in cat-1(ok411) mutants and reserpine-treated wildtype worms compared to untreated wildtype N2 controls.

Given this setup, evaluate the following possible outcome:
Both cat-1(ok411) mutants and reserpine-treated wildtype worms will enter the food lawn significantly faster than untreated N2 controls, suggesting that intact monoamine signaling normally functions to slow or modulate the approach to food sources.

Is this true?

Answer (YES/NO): NO